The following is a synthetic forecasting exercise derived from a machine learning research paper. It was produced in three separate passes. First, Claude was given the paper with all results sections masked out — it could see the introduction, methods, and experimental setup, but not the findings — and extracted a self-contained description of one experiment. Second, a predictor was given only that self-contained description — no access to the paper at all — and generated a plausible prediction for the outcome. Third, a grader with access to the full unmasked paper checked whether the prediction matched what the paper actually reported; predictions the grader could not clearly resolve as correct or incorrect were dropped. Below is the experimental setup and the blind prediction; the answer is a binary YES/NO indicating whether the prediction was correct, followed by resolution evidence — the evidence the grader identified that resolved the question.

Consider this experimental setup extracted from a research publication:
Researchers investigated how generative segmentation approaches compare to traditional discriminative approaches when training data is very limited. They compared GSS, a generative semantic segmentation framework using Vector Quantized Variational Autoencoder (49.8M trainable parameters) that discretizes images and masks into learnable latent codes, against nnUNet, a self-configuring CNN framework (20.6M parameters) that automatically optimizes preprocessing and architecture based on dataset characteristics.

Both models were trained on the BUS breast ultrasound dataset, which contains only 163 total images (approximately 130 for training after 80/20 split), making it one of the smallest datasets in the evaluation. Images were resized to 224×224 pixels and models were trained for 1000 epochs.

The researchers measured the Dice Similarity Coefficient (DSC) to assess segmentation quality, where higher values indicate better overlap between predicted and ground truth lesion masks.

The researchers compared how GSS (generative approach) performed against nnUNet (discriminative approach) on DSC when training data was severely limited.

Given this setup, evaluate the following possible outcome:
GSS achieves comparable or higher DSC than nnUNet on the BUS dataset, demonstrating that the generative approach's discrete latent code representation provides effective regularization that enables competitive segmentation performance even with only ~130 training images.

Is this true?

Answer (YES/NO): NO